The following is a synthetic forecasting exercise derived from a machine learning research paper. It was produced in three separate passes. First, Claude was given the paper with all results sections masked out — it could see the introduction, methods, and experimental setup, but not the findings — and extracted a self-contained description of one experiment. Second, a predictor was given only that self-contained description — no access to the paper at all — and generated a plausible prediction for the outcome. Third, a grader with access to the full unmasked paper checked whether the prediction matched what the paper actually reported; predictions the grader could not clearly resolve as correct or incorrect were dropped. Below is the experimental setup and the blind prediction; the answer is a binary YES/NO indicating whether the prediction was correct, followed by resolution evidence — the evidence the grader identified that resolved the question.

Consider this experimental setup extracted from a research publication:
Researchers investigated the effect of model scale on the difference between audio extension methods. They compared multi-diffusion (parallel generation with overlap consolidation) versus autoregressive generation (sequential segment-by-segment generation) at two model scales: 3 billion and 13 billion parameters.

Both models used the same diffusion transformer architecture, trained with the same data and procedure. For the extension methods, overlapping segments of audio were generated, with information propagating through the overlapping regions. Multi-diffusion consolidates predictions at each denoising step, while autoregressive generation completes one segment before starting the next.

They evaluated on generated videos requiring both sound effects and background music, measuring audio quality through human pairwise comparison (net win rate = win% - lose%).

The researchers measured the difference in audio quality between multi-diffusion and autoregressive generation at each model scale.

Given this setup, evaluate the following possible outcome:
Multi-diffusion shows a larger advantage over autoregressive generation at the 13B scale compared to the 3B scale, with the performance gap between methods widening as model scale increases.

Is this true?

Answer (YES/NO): NO